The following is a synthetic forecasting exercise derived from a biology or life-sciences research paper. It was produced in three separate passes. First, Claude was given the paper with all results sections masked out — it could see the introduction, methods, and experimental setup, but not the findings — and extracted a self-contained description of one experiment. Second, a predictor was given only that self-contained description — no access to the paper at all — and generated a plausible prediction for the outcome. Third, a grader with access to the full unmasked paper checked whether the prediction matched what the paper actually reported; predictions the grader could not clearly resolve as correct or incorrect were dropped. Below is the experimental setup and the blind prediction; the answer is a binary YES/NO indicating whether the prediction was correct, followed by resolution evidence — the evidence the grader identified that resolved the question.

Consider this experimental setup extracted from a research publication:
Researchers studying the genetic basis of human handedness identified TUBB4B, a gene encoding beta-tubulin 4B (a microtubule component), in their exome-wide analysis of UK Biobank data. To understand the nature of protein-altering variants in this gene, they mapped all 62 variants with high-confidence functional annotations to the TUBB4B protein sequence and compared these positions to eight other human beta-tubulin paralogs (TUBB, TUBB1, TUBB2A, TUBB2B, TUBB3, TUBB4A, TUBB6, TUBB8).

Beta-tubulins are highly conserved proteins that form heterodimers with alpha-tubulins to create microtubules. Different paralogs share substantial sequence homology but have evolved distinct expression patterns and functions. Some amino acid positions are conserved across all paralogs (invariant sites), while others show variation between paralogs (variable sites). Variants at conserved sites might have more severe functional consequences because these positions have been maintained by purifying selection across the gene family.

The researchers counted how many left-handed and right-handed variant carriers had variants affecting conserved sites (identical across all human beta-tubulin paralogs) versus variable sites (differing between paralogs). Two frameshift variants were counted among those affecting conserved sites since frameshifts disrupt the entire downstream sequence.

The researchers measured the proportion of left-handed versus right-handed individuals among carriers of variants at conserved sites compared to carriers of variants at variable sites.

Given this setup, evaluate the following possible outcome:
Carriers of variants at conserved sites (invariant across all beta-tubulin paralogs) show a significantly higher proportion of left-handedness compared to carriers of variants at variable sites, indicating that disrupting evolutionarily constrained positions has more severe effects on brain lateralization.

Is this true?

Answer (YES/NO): NO